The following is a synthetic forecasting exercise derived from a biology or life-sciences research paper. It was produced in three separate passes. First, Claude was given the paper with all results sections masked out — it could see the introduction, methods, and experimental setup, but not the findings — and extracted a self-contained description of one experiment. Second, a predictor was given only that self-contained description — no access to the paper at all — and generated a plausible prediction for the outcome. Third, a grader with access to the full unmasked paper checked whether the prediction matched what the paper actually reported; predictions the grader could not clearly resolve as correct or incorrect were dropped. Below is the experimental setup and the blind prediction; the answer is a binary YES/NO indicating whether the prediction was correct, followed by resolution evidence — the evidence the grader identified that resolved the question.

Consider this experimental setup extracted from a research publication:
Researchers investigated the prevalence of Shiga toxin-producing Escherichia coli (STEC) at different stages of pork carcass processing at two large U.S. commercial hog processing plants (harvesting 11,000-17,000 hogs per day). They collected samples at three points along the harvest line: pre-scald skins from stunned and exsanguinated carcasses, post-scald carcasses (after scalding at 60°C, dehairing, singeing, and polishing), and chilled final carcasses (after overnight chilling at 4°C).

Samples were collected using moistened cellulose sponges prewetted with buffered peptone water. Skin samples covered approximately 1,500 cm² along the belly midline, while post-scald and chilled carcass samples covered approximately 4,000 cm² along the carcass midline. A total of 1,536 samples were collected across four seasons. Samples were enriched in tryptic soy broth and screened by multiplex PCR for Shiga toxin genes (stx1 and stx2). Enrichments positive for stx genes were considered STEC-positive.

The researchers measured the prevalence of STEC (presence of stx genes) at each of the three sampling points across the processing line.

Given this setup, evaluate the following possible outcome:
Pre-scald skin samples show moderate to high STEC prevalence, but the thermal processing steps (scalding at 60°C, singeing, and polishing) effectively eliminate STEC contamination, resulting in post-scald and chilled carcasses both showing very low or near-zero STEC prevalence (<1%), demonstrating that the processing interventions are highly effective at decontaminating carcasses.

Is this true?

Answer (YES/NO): NO